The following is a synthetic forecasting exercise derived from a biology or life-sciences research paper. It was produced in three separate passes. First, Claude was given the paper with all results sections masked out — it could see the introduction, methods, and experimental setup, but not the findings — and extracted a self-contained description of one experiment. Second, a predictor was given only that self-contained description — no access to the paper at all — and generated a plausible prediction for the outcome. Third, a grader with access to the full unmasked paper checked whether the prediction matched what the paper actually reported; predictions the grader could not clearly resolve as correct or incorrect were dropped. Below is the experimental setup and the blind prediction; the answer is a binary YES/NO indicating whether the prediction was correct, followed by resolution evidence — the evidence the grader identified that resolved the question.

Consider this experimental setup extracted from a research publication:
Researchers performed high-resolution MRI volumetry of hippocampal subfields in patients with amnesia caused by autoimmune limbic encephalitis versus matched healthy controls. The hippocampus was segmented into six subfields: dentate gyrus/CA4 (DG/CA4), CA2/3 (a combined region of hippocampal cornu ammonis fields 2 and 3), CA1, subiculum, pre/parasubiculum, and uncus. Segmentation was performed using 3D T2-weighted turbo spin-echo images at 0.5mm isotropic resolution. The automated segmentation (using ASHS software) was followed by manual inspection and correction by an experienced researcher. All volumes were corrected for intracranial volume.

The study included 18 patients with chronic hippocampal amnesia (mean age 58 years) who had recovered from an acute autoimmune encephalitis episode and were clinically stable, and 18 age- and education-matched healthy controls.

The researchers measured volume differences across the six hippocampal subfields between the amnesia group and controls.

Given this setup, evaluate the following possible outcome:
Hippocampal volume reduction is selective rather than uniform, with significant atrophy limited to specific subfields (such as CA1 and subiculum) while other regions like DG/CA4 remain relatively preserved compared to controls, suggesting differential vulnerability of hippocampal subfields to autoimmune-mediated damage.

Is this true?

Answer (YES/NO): NO